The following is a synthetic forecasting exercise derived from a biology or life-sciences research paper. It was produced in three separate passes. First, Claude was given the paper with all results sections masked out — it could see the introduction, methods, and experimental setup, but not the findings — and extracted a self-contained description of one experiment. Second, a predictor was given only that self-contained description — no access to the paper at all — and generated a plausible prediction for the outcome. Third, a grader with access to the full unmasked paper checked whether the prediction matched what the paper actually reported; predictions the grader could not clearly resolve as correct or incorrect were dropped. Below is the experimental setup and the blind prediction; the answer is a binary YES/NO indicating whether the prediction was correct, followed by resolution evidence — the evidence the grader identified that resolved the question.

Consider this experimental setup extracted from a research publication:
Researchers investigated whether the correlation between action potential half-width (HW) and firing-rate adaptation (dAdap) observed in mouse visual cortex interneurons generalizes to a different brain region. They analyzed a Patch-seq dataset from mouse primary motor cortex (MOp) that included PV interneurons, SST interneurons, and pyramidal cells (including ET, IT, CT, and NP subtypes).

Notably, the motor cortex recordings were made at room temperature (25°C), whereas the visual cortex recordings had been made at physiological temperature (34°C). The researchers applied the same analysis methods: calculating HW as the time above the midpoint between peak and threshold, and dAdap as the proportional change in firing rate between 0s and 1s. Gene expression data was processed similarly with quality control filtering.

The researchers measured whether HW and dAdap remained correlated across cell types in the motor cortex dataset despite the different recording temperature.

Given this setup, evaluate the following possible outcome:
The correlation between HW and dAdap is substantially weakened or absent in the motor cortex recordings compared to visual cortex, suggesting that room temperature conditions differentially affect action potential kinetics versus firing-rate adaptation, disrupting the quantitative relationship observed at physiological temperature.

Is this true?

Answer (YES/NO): NO